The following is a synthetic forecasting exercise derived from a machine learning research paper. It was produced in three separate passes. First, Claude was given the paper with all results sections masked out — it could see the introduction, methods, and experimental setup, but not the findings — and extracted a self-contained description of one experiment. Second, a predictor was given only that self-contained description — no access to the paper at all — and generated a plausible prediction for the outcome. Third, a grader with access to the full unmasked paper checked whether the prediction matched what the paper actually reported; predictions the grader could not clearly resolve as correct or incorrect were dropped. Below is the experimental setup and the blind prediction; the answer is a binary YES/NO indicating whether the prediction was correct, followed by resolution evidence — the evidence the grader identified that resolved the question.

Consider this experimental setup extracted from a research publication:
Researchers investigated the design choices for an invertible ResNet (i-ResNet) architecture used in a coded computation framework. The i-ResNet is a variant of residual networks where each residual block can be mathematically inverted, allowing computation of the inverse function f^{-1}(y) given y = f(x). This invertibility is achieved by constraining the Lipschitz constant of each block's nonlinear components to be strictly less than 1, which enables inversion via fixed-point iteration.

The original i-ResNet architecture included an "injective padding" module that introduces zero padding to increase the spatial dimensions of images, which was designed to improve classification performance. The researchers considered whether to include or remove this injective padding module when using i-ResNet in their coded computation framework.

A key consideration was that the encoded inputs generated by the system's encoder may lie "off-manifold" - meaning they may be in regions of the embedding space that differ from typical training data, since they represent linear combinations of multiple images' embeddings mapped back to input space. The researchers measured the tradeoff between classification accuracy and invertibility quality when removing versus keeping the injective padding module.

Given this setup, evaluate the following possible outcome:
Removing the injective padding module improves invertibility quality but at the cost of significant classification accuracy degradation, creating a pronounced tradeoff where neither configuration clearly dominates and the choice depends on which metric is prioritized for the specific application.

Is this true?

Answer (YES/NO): NO